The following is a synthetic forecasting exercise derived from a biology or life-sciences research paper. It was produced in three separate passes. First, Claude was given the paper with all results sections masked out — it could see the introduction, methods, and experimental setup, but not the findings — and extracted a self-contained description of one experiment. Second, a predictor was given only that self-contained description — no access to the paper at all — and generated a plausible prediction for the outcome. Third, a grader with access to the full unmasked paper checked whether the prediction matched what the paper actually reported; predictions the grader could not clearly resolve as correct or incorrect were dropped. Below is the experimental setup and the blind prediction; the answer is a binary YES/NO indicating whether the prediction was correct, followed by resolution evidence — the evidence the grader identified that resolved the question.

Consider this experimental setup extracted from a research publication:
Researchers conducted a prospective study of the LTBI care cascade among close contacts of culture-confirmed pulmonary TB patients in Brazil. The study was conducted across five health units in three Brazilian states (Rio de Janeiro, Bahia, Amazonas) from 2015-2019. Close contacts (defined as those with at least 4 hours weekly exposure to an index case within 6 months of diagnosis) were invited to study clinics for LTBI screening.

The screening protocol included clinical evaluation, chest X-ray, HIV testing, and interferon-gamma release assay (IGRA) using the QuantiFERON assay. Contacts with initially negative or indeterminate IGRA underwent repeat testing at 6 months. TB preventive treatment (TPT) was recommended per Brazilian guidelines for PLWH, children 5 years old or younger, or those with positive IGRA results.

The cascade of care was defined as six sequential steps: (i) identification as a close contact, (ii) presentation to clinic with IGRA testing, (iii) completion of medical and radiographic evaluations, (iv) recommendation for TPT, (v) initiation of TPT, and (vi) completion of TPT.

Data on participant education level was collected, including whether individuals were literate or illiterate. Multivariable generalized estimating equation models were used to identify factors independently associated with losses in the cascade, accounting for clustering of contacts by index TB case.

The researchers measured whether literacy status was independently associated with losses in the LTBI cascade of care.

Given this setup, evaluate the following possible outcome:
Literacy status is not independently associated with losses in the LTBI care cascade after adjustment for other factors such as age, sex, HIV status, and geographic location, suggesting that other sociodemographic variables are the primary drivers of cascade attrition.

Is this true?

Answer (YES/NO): NO